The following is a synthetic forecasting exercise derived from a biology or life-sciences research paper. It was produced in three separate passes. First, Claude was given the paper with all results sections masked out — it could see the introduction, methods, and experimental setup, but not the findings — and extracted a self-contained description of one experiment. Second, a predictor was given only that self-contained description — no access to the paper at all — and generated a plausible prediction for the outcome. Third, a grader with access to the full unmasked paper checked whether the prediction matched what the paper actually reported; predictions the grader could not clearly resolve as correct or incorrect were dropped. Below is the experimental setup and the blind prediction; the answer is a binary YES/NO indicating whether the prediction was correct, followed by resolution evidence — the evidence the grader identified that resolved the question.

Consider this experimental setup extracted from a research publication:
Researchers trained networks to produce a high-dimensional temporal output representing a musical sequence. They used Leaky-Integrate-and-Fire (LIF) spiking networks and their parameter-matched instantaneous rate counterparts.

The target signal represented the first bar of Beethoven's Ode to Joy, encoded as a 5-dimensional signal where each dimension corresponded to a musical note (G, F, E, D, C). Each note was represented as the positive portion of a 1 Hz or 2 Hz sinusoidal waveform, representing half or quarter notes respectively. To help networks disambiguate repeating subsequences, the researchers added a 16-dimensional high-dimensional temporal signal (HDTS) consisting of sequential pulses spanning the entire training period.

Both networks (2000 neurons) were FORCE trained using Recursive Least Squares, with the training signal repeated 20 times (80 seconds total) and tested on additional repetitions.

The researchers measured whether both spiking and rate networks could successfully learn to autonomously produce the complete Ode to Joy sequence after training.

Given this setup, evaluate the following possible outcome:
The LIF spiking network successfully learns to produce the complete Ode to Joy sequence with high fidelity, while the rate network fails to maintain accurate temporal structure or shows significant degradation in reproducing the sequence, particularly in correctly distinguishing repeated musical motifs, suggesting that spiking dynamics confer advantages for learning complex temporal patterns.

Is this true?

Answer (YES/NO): NO